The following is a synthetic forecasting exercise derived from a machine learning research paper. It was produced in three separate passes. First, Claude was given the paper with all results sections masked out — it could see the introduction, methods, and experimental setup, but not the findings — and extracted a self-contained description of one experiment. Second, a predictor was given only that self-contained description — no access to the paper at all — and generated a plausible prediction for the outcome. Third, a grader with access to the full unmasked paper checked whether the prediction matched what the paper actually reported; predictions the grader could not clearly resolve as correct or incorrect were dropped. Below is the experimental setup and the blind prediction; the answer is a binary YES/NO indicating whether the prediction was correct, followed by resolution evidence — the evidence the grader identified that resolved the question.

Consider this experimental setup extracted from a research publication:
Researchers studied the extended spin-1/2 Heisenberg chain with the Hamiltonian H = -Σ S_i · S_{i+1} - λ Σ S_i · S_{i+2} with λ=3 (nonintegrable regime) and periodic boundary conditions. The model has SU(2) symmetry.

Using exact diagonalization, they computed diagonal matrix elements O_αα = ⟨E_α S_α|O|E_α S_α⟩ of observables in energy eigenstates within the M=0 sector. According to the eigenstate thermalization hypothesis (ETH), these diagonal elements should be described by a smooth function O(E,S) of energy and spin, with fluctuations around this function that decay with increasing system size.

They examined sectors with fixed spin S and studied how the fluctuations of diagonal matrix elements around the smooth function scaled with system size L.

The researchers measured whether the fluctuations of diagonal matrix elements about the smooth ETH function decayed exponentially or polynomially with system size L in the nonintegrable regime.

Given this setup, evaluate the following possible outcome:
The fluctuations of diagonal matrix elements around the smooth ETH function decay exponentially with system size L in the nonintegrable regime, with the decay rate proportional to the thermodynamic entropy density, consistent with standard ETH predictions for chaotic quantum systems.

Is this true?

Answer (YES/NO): YES